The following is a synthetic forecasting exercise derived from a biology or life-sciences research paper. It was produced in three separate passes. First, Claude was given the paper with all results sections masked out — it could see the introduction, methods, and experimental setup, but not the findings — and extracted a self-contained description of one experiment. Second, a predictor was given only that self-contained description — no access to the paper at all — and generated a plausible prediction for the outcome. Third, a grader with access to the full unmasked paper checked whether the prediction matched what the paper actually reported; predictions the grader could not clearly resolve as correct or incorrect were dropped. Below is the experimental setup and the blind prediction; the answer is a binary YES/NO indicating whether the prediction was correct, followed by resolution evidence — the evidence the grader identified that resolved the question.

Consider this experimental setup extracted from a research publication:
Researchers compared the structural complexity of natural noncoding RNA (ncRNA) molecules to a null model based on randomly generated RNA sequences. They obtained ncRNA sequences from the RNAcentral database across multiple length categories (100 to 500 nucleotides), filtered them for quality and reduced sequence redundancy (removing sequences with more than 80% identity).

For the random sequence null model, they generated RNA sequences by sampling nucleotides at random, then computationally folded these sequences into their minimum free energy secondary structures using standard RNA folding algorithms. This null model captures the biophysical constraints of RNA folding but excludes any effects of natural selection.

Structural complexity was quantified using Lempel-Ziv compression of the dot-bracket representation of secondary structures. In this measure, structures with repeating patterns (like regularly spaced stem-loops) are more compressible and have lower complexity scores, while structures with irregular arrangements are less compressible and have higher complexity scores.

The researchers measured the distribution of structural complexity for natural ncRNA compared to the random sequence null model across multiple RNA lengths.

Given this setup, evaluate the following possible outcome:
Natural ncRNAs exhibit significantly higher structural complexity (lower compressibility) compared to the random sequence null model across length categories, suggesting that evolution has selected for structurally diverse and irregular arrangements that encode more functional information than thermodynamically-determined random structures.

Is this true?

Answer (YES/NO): NO